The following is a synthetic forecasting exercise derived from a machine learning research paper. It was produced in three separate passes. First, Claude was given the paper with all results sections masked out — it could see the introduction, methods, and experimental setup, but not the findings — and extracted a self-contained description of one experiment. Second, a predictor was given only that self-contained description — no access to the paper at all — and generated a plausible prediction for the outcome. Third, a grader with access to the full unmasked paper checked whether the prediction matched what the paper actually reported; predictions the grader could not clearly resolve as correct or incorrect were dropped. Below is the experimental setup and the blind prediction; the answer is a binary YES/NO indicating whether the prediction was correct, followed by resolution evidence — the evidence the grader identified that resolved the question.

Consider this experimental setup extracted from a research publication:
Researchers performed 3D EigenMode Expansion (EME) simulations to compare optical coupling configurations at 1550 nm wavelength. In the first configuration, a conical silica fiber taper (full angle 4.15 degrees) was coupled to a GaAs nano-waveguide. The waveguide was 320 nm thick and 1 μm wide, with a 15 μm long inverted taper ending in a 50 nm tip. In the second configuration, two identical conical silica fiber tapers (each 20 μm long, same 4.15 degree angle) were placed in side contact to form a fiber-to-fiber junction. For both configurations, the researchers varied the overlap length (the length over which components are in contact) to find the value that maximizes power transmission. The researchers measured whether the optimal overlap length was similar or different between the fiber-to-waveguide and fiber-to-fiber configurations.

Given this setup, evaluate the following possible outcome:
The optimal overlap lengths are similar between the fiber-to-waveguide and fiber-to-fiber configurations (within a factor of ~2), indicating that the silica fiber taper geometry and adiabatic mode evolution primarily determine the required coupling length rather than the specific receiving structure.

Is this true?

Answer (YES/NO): YES